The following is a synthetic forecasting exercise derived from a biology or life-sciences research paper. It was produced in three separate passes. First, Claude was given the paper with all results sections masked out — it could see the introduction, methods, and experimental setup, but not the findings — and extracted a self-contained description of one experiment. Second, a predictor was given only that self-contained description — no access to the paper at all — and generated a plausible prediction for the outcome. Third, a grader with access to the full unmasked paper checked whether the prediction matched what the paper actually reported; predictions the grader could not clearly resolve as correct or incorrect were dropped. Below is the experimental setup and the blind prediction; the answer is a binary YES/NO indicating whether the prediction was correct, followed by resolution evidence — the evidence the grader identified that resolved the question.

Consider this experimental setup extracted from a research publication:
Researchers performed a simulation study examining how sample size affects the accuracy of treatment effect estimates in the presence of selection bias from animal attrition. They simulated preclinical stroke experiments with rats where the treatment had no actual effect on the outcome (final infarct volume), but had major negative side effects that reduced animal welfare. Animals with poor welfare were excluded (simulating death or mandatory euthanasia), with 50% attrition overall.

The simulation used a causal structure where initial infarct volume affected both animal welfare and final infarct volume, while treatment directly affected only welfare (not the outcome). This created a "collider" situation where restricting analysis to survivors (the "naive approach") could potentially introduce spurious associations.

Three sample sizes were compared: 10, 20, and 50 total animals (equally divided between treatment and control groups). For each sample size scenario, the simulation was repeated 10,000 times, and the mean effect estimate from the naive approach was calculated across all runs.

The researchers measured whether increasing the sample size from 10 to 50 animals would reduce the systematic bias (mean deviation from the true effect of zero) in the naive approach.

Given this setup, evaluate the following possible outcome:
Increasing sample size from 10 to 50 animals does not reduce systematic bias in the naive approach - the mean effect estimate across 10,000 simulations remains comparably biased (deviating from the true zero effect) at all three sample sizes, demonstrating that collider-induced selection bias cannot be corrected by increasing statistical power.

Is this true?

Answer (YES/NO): YES